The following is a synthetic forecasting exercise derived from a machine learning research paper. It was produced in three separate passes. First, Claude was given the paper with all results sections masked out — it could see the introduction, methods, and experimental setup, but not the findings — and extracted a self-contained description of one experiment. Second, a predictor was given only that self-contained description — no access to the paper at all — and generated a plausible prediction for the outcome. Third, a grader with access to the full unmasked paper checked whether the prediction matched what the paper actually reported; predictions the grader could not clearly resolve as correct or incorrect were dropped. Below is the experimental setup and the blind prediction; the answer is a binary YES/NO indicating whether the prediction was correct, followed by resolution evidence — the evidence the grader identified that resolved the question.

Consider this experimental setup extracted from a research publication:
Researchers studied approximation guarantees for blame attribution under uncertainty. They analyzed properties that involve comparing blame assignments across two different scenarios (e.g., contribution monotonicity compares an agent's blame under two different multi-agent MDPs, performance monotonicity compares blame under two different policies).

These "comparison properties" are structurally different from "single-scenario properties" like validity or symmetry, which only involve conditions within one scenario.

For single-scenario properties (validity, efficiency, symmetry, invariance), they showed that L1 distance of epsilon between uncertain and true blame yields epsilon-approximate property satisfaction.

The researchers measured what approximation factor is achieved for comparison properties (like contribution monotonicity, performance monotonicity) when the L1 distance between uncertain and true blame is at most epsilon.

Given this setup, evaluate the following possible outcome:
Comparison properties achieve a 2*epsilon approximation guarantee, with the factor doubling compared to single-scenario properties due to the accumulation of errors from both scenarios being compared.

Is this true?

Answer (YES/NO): YES